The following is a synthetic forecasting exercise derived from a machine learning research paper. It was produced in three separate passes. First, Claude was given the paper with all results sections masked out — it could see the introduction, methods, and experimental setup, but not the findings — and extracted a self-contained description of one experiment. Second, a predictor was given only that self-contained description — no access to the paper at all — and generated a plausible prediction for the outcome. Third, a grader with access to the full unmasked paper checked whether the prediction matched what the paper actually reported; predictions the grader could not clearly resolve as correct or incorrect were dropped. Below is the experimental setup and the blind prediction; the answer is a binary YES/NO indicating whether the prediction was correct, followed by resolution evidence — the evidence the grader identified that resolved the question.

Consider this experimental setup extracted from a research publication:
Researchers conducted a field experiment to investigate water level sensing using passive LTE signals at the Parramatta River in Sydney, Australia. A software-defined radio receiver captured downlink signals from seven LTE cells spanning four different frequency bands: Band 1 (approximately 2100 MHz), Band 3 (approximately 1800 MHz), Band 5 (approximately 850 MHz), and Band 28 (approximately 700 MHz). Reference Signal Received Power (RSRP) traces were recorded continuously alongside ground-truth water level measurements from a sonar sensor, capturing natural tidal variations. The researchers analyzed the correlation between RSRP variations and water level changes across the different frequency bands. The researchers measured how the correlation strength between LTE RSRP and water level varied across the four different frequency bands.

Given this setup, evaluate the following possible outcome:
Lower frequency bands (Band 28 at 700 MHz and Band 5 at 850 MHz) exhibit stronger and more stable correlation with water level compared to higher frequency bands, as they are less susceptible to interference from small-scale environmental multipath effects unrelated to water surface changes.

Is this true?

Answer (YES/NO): NO